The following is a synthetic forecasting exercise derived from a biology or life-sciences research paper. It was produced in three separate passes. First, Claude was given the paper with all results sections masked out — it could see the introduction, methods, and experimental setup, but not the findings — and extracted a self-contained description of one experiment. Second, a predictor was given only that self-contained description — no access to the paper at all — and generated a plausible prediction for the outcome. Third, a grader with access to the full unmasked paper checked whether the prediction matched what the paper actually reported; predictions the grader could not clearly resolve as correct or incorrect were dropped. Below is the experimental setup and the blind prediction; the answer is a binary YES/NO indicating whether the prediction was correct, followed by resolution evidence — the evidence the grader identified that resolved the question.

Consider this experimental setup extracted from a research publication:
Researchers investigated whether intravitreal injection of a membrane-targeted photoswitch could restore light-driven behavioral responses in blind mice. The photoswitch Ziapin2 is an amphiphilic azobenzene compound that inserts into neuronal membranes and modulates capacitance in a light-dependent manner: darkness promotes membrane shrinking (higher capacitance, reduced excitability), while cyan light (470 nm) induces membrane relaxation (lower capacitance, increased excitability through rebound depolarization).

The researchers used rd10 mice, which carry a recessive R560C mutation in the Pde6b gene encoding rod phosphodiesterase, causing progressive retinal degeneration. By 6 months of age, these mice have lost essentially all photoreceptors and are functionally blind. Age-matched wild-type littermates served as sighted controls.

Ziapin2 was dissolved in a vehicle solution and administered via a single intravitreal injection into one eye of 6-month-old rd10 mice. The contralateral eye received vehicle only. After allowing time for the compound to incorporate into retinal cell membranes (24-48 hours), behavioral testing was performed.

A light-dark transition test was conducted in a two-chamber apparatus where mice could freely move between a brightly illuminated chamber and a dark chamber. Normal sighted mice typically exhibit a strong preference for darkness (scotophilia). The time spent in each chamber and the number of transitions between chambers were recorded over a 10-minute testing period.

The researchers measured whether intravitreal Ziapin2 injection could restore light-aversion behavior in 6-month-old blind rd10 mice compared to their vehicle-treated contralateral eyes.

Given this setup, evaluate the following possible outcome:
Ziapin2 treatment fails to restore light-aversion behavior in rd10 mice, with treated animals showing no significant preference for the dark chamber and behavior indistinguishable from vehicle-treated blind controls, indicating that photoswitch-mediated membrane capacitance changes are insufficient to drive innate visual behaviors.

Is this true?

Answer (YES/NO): NO